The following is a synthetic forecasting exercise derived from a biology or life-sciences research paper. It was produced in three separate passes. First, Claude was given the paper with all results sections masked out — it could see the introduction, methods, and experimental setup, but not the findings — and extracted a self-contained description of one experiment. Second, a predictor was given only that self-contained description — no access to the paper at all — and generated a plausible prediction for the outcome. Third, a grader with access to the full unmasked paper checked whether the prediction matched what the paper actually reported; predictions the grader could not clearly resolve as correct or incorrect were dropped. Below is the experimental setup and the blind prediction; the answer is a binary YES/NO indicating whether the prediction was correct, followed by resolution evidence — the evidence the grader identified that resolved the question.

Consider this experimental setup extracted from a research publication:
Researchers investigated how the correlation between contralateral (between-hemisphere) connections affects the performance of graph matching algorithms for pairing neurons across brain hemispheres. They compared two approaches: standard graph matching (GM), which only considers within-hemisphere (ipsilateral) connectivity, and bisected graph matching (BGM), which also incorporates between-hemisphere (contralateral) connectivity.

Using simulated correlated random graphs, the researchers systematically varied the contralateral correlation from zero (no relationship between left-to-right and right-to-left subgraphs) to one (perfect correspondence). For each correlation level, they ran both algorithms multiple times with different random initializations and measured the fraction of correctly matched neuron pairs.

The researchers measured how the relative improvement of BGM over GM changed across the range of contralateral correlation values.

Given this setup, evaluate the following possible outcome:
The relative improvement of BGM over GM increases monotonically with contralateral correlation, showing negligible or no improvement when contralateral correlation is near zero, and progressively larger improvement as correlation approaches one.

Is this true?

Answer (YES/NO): NO